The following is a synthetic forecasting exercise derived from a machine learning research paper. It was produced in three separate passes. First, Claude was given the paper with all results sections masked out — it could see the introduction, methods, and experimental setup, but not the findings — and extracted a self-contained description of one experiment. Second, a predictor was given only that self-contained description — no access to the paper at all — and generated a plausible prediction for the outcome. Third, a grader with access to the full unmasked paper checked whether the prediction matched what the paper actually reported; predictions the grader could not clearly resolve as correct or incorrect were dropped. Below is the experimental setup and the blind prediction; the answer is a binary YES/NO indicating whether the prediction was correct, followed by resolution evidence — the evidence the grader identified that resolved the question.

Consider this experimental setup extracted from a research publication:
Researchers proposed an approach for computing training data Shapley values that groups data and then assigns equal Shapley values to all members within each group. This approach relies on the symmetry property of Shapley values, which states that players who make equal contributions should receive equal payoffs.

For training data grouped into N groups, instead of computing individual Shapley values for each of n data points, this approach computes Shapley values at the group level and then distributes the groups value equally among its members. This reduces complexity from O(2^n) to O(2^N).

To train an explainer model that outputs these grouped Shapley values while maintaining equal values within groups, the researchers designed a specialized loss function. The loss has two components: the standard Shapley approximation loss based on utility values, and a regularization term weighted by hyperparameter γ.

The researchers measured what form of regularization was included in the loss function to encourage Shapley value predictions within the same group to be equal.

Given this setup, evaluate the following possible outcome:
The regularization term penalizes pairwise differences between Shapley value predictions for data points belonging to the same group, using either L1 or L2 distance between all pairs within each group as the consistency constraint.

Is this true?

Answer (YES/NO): NO